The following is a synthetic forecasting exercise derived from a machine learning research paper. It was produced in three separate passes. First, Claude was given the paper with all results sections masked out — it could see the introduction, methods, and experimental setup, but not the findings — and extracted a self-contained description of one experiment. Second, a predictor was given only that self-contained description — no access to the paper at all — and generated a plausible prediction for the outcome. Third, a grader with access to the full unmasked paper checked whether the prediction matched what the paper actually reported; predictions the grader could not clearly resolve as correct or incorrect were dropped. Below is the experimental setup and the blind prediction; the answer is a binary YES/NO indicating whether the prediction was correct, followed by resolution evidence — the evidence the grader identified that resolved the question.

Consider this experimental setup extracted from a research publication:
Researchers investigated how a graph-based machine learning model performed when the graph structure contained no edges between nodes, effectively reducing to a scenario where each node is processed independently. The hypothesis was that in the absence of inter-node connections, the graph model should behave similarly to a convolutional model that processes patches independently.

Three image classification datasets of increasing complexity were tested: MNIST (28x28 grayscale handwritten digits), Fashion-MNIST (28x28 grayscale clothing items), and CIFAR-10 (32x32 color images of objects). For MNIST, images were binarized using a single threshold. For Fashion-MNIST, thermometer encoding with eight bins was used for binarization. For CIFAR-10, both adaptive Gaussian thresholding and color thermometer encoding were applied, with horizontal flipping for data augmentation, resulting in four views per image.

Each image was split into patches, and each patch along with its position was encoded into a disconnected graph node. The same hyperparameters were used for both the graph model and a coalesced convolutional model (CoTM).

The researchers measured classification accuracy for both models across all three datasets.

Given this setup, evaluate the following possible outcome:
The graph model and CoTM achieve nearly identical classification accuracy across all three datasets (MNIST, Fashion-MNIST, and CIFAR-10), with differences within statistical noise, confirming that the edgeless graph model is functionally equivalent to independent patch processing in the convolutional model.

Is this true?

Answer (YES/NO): NO